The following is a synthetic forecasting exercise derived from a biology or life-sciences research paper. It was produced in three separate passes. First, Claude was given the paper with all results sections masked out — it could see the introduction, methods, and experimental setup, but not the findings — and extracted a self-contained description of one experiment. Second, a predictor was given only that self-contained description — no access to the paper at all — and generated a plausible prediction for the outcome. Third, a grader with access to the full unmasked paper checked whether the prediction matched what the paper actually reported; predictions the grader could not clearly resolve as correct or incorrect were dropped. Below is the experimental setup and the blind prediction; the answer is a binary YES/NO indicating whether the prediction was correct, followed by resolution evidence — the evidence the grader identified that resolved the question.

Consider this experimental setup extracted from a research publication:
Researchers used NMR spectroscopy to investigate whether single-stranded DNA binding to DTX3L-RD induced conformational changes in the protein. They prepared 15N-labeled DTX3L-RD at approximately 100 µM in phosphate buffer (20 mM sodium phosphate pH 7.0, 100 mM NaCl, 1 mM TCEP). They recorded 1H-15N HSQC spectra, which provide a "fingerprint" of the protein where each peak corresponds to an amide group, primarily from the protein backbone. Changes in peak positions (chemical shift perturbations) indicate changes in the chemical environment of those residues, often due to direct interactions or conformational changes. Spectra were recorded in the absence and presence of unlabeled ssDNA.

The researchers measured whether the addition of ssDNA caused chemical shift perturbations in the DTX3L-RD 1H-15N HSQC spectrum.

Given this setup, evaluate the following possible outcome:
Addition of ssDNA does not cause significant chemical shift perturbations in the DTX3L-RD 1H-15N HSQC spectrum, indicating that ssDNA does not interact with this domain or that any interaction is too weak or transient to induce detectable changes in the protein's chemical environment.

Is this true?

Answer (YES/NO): NO